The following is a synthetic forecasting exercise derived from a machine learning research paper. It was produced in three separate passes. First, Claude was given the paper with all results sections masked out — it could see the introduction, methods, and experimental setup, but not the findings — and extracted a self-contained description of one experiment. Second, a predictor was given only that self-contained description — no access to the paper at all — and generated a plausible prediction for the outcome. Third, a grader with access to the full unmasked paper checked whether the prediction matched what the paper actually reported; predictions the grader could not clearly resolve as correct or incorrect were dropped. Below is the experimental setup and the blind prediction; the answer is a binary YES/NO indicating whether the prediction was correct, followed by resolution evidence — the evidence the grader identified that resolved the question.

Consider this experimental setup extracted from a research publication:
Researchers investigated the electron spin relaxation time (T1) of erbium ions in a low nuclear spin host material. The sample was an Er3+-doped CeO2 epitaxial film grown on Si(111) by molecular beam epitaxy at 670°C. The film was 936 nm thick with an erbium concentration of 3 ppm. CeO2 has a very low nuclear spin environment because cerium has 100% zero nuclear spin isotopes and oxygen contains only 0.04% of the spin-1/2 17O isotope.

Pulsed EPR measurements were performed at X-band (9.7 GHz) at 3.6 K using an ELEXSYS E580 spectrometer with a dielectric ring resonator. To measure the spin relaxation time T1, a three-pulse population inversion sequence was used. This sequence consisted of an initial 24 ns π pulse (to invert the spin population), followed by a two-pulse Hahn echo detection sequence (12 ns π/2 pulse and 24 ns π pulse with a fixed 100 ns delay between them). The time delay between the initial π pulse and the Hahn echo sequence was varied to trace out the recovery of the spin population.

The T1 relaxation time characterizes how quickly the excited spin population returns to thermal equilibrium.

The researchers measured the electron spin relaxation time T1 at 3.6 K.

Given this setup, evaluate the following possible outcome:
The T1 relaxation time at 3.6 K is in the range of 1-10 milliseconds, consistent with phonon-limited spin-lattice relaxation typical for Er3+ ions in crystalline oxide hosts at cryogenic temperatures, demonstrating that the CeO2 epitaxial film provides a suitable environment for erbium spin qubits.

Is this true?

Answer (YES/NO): NO